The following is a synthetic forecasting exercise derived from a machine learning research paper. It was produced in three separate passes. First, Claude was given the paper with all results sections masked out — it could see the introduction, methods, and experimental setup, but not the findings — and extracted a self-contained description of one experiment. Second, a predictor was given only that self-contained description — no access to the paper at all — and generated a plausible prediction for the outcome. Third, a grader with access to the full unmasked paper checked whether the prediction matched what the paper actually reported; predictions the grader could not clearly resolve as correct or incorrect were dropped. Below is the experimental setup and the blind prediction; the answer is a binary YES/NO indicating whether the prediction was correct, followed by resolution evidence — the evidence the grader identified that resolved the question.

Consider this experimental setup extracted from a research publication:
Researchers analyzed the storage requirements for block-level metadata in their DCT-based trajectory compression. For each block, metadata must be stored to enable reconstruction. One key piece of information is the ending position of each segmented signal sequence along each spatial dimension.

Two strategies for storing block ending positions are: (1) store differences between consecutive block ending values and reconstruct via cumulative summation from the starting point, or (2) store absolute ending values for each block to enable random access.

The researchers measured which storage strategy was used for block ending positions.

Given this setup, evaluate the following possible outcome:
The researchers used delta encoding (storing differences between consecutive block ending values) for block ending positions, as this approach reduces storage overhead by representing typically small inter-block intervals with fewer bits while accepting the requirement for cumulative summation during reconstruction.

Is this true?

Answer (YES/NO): YES